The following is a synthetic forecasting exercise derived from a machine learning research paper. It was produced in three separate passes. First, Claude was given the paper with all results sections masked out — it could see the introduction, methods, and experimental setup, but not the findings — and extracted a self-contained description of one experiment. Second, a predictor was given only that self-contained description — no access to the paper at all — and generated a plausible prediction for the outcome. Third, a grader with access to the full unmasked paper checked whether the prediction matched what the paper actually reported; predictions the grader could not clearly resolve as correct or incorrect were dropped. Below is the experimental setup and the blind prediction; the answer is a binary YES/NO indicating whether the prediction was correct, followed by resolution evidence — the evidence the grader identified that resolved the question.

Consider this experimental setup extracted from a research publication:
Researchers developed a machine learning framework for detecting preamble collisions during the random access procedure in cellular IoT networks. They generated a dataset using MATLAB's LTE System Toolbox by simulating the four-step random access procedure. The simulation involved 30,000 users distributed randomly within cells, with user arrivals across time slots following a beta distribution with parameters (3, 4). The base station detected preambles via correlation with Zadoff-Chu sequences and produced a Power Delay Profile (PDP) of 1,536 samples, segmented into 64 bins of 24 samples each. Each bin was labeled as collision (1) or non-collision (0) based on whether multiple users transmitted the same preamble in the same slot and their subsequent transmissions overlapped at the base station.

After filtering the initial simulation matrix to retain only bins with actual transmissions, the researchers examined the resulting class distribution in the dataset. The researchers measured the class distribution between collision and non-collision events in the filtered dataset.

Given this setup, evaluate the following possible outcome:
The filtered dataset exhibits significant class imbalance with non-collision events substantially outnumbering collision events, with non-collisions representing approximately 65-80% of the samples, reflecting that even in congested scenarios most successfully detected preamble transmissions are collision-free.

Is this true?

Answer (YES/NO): NO